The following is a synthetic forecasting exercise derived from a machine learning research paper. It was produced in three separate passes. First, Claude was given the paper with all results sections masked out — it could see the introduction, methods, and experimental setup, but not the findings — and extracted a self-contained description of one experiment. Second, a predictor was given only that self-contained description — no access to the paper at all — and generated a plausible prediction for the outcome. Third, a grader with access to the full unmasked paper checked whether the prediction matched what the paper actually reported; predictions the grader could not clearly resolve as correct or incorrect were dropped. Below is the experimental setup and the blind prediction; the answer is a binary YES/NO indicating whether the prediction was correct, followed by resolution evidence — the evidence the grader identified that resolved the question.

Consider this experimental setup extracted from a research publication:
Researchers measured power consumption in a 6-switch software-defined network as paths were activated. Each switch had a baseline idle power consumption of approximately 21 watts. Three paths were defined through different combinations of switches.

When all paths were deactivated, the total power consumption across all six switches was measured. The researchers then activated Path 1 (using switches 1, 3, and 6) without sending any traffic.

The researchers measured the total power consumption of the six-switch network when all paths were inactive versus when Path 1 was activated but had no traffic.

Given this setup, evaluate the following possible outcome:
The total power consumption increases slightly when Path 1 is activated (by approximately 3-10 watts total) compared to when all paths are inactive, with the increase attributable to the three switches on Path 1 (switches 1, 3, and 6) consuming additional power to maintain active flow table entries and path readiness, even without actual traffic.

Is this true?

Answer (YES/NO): NO